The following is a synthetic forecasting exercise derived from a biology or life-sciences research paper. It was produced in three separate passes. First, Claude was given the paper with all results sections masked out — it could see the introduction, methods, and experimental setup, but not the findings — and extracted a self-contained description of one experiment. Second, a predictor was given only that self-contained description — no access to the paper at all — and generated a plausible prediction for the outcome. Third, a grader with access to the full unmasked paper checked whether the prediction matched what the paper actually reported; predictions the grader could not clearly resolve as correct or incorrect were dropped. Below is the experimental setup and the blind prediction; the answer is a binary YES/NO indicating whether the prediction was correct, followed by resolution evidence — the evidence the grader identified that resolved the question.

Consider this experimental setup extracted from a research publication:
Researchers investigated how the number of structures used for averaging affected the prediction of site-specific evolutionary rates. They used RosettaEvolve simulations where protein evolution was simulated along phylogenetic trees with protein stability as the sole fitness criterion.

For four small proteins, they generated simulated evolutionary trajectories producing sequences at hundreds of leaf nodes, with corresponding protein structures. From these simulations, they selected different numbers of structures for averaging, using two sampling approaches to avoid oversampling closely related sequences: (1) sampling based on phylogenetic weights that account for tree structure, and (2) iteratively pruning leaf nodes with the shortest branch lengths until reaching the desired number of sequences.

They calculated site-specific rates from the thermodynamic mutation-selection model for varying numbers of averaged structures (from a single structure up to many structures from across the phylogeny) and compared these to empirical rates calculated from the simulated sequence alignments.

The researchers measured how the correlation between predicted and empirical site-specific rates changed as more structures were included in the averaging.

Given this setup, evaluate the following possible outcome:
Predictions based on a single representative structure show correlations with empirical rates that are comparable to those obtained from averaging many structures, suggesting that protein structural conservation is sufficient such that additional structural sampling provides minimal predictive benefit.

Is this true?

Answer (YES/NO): NO